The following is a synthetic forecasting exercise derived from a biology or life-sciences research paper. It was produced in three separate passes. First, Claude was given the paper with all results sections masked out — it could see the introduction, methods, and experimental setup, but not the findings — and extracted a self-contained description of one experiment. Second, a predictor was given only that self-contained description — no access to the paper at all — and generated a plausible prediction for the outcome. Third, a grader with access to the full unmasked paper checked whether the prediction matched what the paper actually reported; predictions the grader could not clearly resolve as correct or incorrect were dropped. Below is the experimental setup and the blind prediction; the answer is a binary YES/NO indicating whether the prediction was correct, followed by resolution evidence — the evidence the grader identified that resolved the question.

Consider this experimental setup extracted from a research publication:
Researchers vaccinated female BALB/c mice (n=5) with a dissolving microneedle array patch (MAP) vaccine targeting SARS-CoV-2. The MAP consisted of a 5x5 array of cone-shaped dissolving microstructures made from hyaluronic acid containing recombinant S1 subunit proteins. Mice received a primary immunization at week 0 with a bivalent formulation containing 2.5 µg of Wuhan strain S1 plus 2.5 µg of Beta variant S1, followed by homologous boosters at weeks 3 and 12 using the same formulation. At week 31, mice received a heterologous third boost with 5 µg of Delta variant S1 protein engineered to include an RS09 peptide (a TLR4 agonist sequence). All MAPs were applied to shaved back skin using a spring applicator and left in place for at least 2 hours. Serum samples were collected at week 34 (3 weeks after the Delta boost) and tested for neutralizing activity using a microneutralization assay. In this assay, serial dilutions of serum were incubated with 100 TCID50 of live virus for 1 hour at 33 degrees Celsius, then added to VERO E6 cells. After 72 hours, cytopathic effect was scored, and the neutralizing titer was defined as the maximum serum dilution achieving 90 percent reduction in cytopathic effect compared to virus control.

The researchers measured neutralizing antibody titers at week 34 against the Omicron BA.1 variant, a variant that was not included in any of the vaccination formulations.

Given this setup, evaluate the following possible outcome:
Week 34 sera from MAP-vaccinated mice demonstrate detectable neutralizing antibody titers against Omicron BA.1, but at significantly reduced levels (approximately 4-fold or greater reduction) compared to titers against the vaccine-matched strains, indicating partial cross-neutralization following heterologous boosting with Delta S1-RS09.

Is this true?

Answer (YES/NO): NO